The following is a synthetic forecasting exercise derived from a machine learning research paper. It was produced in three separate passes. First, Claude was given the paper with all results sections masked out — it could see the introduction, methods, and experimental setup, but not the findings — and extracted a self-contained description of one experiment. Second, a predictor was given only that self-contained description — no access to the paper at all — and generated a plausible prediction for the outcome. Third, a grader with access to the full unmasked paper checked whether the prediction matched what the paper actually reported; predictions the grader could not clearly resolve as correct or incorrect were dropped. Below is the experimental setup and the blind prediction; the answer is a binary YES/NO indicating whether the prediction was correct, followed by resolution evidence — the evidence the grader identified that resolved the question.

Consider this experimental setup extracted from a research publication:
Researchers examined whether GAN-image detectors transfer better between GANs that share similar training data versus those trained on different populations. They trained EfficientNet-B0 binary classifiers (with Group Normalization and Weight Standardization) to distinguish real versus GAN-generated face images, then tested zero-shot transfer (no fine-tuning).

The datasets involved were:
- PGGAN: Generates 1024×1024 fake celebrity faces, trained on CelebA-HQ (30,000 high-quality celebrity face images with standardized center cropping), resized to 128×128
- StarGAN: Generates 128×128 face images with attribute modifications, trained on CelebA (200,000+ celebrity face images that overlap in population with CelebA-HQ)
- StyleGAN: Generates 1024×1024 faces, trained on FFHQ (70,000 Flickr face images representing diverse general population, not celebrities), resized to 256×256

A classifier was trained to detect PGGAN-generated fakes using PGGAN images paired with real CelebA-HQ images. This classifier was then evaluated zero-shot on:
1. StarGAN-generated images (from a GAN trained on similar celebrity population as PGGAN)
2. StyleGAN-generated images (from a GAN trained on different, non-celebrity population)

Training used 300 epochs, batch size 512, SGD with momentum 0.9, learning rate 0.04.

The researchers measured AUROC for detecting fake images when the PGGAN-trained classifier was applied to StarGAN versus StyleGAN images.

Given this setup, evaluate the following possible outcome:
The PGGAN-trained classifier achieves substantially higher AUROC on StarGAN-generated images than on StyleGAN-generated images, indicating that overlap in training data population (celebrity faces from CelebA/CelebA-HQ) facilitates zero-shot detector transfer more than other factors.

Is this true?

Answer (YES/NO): YES